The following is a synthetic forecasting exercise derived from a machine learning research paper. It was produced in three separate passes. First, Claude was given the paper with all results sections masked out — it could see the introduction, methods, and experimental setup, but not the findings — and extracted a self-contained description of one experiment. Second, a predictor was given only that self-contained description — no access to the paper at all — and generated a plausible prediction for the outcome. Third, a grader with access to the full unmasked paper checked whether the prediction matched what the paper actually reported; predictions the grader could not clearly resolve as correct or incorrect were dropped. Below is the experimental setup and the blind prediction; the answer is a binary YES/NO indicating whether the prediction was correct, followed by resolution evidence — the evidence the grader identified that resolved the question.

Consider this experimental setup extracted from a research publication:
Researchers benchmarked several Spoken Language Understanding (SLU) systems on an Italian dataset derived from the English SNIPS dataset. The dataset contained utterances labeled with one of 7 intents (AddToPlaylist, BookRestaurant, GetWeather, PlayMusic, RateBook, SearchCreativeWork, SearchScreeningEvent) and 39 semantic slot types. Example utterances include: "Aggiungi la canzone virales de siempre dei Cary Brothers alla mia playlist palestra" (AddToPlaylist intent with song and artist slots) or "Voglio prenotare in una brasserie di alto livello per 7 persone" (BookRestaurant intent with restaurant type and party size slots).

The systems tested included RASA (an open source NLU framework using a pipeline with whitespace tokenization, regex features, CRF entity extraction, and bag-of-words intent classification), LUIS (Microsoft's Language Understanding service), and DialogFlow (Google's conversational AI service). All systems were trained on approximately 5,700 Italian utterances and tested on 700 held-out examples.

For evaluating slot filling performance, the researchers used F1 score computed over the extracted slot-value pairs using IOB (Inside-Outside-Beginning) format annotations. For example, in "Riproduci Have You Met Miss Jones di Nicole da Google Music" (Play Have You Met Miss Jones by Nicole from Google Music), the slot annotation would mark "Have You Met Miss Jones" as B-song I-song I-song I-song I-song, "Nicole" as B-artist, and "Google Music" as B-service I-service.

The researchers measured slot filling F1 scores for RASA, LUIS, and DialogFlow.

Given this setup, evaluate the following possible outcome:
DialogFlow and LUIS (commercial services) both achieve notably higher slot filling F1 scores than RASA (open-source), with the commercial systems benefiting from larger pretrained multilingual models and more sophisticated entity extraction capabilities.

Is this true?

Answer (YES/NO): NO